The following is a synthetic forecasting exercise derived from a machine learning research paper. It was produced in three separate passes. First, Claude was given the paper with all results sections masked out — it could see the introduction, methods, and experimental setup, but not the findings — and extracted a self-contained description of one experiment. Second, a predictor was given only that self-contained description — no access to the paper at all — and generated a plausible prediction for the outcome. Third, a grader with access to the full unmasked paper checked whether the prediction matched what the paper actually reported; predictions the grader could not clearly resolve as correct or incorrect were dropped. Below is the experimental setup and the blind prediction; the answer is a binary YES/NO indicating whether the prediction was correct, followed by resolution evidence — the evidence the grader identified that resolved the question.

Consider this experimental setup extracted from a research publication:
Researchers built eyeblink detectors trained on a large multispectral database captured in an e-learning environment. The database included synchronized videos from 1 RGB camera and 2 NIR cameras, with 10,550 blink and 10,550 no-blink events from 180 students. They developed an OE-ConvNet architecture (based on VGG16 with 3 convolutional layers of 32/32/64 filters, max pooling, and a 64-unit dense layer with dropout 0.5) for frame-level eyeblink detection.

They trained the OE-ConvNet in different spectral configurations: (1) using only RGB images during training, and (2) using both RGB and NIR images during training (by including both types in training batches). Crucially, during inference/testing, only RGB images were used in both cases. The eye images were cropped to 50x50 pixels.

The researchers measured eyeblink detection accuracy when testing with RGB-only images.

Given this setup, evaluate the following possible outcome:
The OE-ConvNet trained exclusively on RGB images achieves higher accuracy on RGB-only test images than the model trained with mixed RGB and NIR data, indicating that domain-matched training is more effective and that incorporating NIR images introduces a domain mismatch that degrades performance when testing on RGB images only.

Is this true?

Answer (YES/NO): NO